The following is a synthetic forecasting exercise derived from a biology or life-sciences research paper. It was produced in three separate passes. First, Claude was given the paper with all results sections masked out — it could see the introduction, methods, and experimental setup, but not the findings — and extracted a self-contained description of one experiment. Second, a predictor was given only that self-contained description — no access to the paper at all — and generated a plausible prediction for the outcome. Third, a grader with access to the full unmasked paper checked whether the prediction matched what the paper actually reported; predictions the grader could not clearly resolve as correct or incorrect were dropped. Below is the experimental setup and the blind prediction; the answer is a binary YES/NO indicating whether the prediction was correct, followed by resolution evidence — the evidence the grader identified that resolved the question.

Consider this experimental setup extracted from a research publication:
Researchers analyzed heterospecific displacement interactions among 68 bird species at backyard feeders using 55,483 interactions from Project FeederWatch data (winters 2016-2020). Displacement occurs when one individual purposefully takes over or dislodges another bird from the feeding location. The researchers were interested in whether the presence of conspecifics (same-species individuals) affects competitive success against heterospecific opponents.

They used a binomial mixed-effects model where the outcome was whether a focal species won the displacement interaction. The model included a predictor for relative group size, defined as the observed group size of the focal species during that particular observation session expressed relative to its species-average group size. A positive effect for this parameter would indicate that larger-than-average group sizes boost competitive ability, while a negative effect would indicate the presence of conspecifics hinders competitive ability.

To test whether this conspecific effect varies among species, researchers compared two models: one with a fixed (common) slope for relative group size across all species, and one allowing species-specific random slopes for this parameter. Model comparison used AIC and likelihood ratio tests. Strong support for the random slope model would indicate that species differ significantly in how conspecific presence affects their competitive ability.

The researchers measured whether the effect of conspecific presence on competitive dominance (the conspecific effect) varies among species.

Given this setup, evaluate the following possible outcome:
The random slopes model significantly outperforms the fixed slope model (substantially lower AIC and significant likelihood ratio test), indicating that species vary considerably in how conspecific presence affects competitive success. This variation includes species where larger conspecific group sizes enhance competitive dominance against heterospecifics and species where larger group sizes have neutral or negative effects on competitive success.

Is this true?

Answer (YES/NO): YES